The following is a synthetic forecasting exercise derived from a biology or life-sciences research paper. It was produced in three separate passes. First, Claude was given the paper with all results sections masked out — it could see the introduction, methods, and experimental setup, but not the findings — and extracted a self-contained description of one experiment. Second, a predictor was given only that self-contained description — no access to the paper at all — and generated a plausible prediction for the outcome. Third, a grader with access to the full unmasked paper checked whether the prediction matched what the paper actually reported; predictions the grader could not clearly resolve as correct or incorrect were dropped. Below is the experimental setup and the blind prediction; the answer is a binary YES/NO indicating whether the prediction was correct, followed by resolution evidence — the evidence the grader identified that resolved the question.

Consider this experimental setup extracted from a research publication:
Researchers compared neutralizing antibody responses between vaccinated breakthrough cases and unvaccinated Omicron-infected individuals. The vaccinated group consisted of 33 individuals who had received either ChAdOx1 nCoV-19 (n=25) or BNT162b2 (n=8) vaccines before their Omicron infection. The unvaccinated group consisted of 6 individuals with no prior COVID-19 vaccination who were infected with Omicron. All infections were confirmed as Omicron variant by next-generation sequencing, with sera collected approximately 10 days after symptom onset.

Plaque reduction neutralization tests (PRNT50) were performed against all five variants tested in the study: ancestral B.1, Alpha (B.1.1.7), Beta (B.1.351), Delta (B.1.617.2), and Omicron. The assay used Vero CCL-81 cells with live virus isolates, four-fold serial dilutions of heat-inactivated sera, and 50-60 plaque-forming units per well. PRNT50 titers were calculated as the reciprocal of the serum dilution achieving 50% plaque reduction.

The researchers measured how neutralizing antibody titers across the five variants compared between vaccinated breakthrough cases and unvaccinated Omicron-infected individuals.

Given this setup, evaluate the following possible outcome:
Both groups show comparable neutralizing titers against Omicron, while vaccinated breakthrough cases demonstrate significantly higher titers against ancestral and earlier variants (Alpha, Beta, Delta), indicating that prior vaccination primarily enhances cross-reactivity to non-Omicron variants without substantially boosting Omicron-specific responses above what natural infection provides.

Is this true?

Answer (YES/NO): NO